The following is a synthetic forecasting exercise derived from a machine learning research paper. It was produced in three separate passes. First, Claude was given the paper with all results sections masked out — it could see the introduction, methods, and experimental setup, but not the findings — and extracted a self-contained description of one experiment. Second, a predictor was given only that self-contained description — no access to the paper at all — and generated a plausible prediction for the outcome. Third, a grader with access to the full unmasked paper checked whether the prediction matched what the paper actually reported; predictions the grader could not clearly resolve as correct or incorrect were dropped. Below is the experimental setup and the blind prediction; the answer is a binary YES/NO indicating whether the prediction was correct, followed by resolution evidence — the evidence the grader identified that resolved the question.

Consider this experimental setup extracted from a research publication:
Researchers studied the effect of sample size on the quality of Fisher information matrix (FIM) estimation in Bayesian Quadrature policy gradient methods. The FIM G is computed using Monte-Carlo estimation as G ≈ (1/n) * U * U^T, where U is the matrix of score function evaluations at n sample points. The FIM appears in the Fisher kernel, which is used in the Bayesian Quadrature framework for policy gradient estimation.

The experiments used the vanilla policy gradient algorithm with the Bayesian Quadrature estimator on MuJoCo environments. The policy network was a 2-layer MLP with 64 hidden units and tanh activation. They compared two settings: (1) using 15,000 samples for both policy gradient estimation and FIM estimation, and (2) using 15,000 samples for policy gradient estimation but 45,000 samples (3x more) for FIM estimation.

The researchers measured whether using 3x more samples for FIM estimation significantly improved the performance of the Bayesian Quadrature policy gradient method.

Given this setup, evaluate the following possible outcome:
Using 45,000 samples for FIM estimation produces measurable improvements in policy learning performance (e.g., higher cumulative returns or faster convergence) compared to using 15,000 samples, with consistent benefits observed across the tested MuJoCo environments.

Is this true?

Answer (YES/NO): NO